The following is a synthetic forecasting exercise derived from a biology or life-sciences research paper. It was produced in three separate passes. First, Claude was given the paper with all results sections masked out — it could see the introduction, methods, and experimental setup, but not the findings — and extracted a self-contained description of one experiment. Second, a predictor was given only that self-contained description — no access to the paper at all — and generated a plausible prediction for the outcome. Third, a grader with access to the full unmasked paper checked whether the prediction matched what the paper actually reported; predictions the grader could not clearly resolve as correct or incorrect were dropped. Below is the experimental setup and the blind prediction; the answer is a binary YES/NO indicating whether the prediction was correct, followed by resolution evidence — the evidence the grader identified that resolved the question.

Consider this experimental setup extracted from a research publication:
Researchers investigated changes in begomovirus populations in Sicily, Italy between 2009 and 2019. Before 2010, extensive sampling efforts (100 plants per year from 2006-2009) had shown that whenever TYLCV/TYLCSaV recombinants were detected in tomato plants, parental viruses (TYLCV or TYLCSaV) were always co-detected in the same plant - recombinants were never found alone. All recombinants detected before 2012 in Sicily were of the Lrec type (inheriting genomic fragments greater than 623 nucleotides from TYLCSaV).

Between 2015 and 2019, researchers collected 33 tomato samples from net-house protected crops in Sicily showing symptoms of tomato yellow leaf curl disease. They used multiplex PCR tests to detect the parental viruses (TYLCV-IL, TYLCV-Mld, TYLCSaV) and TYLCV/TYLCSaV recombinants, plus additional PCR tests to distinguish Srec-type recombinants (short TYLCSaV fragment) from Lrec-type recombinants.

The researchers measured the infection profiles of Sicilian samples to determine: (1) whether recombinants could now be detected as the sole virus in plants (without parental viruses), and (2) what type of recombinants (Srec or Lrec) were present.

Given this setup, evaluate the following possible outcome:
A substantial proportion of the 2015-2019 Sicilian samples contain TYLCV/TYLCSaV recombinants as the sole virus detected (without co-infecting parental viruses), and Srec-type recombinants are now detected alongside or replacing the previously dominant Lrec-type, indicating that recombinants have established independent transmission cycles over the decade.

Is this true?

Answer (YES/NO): YES